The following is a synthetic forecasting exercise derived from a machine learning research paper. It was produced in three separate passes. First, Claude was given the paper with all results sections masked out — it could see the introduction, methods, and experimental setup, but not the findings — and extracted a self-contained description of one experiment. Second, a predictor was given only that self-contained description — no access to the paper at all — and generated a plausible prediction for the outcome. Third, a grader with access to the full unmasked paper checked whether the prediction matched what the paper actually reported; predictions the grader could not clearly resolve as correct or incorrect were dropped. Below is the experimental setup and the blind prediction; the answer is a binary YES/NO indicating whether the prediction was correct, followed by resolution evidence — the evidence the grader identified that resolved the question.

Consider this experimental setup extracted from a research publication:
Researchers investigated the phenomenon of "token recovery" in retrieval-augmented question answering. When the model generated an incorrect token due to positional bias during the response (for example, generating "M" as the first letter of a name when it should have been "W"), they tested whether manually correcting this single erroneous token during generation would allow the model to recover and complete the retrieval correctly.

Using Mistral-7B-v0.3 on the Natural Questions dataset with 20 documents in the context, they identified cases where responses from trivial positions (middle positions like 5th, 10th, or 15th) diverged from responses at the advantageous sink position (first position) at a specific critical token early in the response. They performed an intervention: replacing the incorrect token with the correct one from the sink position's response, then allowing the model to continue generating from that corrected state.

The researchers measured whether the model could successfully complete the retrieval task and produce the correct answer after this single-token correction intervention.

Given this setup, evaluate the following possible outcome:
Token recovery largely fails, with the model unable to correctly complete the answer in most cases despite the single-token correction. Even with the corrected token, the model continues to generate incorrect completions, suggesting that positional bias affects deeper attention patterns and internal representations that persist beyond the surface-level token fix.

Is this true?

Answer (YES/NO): NO